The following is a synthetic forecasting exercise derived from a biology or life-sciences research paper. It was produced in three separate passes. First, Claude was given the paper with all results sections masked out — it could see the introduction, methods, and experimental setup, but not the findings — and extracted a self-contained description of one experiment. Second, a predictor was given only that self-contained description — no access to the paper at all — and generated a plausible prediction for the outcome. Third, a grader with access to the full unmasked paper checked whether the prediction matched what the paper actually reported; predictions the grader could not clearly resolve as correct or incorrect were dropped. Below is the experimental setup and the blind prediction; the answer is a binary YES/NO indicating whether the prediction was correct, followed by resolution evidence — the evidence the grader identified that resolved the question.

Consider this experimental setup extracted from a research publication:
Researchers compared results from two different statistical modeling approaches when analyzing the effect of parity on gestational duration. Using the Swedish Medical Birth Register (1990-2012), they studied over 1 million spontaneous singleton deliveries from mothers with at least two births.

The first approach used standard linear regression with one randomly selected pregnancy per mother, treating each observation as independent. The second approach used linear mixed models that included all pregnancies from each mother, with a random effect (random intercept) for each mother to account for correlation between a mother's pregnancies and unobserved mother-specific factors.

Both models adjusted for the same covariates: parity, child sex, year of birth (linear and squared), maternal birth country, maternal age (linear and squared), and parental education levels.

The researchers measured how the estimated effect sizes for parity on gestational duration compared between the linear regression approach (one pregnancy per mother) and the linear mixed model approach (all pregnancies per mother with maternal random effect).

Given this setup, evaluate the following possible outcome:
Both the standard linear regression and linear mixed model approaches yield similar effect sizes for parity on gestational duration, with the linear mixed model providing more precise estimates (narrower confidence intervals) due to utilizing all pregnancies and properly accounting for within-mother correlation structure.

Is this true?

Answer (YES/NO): NO